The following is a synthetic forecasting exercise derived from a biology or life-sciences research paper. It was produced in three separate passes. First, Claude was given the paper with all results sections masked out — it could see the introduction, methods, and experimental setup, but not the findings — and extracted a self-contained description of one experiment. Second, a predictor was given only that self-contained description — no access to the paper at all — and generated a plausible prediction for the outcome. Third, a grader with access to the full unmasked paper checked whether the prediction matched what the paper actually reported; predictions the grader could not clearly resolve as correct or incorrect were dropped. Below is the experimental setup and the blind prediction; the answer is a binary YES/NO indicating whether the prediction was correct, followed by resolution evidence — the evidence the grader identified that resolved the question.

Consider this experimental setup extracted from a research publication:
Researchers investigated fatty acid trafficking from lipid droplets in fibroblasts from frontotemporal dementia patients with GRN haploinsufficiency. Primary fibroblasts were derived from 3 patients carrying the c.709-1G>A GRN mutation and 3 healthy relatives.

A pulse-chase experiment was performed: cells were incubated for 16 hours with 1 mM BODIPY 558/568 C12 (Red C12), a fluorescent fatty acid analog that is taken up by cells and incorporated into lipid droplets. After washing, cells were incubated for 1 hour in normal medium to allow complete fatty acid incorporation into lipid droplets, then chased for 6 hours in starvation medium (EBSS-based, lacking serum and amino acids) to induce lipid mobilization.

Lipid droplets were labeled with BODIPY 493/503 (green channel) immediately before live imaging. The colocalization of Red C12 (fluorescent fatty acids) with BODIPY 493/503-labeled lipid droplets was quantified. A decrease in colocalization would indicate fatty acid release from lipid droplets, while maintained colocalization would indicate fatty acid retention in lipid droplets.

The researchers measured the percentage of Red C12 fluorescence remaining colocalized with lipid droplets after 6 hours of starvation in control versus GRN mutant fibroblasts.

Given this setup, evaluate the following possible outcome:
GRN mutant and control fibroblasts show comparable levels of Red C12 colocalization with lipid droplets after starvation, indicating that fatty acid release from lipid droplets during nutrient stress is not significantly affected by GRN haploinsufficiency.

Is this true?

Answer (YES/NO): YES